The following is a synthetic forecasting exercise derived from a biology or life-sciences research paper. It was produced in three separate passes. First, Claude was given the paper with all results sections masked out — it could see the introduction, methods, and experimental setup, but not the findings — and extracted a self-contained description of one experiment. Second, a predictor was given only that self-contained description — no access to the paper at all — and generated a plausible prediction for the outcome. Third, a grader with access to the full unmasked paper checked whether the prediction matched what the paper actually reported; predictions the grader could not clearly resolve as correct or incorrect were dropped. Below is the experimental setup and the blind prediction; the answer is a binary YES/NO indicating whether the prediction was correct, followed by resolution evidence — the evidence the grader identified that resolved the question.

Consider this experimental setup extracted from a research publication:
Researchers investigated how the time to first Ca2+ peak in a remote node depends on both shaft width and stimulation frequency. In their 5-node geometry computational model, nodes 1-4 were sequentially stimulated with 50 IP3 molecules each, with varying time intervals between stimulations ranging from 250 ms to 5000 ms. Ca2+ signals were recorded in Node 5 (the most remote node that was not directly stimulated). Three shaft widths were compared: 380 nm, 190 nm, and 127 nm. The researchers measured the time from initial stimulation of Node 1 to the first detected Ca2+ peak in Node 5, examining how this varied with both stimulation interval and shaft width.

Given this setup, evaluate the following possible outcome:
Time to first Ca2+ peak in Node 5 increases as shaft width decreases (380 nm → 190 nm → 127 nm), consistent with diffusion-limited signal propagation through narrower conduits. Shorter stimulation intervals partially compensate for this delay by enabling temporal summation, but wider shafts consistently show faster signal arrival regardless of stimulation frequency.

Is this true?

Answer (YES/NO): NO